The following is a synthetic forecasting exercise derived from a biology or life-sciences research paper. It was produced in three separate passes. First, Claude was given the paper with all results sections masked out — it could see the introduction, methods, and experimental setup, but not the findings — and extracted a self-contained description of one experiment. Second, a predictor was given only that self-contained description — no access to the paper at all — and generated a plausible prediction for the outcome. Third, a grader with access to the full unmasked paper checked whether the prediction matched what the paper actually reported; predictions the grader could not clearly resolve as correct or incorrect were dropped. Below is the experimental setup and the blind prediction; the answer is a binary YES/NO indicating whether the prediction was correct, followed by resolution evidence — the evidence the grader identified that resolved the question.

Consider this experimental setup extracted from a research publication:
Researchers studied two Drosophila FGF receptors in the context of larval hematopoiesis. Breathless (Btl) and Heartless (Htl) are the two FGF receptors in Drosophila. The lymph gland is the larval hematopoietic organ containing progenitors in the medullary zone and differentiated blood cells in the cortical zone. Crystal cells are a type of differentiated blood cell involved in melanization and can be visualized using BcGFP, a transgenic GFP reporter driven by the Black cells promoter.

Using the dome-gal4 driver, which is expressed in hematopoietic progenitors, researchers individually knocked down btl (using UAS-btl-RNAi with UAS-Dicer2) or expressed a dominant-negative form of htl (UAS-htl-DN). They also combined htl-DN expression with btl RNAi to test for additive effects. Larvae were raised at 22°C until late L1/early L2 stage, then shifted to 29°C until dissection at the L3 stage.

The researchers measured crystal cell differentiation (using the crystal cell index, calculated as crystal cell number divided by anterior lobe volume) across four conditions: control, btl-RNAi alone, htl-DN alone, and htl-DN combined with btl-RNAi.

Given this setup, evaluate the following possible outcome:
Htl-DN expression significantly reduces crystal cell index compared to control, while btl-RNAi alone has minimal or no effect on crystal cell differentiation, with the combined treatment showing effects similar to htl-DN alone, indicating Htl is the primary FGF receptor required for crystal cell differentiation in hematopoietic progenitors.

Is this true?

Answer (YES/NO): NO